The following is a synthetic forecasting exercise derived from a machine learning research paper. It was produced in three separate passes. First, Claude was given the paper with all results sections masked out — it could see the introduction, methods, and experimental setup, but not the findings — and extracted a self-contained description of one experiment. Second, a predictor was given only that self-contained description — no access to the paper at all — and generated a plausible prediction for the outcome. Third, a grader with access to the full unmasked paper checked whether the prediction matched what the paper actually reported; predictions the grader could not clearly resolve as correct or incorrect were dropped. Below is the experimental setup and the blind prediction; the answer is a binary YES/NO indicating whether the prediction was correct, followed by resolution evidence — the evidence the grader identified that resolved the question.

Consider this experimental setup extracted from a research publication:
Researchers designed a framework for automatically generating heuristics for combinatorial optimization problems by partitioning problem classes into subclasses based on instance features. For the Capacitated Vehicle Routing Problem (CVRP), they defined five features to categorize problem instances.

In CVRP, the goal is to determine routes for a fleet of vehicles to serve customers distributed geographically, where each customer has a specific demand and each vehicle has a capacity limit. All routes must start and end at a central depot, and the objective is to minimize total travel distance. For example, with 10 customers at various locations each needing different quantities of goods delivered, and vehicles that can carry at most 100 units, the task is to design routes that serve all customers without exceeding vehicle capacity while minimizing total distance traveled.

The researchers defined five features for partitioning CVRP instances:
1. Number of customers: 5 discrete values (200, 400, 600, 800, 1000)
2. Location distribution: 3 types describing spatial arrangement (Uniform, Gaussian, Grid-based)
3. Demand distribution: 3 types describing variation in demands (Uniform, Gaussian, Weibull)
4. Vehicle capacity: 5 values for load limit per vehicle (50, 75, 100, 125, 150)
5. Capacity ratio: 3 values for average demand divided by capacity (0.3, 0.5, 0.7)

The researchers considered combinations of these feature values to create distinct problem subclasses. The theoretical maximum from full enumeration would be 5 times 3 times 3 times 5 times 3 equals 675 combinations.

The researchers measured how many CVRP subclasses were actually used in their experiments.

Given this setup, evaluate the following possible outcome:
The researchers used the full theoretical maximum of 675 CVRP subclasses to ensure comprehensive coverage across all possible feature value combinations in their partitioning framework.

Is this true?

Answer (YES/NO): YES